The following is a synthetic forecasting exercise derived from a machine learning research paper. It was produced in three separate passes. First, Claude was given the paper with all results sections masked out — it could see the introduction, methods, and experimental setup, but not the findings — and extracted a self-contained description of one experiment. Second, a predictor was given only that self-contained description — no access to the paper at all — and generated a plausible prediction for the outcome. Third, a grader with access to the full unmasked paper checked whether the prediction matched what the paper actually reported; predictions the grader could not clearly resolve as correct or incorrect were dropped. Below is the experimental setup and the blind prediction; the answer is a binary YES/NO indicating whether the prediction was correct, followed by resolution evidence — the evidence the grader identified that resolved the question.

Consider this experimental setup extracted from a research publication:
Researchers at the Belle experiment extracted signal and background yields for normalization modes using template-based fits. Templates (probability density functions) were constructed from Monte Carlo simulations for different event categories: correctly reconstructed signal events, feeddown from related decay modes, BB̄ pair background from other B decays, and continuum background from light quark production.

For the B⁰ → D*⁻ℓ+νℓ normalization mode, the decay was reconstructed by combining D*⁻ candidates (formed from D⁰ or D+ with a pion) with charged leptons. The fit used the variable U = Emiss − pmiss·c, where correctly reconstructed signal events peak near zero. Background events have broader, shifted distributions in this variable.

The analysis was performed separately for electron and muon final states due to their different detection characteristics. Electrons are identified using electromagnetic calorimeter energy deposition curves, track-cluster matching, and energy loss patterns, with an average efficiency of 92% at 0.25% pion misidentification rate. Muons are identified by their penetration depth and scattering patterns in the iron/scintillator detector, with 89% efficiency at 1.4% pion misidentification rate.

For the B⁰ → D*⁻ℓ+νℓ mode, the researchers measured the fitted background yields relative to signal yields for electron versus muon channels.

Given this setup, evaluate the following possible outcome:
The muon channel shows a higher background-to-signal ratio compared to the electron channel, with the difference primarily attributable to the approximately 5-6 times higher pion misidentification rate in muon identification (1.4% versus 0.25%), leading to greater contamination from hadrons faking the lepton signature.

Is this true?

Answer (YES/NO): NO